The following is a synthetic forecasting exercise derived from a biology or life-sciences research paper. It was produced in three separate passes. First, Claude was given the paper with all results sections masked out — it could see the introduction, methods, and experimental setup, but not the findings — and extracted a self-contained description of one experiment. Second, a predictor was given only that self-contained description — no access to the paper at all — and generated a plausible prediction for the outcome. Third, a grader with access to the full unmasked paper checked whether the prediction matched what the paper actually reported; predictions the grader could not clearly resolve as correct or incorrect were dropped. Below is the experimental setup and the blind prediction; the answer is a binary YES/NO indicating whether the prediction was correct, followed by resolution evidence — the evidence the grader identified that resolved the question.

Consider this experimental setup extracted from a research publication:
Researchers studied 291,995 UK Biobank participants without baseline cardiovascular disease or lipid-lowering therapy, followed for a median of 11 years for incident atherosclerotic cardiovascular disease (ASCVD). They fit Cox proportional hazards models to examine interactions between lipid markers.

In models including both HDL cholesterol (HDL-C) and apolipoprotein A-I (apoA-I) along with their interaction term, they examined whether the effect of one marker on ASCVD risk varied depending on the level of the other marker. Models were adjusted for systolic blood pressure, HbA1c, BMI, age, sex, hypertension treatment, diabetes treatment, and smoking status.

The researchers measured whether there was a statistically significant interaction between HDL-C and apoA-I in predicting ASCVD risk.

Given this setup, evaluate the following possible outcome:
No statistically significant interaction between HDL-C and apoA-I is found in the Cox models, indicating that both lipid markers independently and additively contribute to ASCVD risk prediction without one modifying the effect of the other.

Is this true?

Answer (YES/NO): NO